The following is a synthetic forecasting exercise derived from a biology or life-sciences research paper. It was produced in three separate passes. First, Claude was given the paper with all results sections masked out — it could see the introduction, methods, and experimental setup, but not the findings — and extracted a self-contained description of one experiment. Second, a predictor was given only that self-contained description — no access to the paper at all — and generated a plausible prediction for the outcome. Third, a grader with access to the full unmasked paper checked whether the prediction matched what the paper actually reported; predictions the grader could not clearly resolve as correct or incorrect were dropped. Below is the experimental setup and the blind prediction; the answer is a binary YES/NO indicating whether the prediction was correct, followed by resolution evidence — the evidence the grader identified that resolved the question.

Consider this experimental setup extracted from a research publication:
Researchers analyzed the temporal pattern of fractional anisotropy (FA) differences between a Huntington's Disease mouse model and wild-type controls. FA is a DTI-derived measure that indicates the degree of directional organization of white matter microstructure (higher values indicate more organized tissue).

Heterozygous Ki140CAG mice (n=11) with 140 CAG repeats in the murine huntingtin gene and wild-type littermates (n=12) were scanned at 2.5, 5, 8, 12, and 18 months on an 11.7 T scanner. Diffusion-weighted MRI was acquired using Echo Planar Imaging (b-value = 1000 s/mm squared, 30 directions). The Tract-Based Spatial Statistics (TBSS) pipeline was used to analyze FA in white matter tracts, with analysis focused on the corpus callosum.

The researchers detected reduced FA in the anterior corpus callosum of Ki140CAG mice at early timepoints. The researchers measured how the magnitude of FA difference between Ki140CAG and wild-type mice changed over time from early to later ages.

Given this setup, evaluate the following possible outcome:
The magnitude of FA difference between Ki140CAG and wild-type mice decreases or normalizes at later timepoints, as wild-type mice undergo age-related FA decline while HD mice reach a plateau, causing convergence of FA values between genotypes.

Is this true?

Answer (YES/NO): NO